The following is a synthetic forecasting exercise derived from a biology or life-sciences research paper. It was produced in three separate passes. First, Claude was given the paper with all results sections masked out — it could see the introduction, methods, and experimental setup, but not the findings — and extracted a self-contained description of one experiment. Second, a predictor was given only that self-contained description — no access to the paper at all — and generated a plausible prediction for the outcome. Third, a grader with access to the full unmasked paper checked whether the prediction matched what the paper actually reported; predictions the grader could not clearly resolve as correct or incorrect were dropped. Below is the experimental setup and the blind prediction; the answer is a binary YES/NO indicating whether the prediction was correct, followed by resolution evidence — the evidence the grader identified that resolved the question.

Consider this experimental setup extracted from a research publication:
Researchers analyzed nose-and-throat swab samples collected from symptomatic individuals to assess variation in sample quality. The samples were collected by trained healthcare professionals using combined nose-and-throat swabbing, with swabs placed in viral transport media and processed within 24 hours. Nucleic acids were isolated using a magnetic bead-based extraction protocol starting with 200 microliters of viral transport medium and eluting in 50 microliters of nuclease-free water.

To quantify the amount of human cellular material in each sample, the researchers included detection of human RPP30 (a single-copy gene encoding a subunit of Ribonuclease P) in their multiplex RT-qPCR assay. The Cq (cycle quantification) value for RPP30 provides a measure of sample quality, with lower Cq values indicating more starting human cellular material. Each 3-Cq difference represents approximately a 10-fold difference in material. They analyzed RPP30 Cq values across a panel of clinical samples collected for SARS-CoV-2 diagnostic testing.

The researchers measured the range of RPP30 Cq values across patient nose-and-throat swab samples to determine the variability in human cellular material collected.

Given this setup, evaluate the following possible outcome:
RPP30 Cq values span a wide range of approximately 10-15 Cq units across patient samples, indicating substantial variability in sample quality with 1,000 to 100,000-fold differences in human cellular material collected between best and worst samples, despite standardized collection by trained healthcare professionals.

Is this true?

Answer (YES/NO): YES